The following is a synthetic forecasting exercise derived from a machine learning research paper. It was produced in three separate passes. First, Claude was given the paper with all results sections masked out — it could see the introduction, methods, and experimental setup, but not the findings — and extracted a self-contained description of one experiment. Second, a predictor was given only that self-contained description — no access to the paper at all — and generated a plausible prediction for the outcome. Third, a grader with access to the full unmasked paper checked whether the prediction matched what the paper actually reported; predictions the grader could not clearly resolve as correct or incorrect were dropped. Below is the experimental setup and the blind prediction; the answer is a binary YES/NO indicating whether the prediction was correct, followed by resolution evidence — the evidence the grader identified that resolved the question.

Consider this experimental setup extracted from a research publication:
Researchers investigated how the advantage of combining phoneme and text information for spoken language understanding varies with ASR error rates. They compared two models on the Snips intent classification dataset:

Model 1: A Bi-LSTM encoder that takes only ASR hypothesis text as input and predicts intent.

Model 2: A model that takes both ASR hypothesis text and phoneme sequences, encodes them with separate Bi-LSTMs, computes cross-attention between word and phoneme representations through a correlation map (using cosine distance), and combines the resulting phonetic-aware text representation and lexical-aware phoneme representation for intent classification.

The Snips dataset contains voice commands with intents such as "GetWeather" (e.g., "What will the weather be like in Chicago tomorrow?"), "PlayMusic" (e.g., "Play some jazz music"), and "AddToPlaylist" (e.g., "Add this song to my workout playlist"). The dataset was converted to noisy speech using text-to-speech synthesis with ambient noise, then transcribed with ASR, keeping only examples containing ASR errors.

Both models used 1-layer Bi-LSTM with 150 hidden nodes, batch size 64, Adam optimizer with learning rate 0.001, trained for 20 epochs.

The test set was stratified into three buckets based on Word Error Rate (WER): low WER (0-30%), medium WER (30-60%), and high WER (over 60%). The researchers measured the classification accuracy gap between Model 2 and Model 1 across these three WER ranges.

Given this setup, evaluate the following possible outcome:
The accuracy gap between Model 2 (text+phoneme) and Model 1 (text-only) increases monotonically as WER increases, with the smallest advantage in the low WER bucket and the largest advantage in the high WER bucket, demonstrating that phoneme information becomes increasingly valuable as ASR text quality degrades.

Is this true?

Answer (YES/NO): YES